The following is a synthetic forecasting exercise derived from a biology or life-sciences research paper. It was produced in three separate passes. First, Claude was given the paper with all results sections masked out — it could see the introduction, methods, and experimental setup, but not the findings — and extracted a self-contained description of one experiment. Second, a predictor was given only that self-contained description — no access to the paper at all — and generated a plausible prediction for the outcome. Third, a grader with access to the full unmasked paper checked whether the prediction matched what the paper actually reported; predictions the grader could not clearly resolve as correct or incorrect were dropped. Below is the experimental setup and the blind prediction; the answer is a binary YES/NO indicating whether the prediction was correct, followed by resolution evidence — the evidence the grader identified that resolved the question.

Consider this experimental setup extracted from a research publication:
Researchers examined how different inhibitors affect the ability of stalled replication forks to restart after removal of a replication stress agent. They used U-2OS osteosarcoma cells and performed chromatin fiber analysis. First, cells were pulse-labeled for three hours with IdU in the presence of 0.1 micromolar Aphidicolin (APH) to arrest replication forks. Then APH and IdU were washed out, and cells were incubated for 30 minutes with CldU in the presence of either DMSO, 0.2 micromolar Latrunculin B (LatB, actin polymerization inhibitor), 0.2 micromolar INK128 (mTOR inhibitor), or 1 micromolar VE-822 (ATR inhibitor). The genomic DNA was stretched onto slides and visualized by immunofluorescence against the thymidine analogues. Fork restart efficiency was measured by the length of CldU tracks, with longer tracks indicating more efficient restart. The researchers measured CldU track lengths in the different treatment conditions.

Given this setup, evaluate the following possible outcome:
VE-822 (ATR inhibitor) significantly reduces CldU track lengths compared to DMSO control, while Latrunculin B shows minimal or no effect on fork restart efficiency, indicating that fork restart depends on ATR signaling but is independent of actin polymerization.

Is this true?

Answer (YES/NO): NO